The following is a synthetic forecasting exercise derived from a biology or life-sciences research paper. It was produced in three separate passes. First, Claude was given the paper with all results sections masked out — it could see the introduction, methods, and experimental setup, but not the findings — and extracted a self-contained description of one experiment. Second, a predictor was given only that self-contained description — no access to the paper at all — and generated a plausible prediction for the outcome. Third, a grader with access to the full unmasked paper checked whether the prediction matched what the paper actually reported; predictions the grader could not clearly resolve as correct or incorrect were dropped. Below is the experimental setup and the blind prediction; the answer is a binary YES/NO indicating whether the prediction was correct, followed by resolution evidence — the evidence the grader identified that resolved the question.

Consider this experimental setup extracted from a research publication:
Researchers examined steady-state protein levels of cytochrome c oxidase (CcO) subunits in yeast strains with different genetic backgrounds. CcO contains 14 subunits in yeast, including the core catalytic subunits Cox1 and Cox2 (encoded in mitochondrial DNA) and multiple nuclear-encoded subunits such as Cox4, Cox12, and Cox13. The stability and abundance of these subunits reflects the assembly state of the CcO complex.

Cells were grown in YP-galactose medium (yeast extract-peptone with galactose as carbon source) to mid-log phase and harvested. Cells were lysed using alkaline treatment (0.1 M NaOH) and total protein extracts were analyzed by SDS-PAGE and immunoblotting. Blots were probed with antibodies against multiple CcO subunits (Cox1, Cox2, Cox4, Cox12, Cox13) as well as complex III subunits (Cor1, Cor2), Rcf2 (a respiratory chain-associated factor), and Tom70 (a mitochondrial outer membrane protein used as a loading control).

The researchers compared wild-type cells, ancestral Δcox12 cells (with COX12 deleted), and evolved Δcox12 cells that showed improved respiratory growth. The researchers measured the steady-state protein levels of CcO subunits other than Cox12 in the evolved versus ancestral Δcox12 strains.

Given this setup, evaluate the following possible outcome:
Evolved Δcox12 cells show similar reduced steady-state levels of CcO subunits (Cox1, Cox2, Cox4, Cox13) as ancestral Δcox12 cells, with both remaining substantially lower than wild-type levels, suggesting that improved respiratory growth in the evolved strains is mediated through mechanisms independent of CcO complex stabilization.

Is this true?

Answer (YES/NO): NO